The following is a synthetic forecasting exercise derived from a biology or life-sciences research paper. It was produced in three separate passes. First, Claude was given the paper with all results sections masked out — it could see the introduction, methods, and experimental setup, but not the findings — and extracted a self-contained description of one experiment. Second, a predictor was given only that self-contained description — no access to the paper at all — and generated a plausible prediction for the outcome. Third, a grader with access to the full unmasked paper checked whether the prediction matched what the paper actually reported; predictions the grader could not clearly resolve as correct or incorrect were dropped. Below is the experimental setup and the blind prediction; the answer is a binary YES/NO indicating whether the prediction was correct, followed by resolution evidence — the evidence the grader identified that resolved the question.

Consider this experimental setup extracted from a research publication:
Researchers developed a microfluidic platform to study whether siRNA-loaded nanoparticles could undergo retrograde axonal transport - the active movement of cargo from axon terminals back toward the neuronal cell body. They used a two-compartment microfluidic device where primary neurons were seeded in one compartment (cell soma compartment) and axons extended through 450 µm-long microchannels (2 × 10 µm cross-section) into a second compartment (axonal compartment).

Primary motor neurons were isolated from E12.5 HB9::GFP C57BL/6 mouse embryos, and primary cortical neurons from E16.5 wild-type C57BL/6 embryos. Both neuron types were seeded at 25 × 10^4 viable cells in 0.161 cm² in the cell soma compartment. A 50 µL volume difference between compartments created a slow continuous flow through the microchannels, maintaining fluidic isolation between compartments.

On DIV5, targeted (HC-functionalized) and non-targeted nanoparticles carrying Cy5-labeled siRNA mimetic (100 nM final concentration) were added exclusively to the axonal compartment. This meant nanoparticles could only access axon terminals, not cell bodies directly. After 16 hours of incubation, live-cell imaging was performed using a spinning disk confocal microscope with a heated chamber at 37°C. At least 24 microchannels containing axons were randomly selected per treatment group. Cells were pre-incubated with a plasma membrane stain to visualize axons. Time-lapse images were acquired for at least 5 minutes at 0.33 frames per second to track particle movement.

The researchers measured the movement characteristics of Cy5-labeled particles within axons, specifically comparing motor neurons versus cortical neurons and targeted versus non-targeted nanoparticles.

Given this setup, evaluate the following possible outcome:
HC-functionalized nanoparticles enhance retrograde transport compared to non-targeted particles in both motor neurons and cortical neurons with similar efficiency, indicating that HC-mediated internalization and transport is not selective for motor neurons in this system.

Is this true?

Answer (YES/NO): YES